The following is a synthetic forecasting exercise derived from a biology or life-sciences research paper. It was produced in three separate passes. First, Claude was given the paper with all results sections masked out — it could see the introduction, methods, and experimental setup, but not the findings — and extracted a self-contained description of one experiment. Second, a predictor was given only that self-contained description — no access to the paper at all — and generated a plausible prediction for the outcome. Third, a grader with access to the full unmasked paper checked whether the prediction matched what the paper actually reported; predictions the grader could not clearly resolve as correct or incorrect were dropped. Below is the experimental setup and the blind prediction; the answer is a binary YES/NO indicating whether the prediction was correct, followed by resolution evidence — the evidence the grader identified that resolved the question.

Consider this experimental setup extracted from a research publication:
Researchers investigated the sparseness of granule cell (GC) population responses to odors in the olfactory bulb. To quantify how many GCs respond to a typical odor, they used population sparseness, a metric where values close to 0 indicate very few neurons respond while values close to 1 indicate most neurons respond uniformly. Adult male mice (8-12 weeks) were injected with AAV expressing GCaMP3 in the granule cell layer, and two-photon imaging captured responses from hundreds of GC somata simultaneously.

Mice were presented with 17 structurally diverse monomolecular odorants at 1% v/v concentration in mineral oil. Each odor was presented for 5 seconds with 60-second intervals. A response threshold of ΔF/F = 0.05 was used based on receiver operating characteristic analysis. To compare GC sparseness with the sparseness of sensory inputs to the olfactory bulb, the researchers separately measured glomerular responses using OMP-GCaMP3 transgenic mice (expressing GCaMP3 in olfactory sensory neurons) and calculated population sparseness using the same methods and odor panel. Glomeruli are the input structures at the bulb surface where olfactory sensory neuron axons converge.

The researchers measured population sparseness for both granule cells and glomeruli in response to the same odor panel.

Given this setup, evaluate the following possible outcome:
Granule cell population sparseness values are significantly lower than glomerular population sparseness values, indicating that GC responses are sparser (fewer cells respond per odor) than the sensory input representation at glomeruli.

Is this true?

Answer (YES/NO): NO